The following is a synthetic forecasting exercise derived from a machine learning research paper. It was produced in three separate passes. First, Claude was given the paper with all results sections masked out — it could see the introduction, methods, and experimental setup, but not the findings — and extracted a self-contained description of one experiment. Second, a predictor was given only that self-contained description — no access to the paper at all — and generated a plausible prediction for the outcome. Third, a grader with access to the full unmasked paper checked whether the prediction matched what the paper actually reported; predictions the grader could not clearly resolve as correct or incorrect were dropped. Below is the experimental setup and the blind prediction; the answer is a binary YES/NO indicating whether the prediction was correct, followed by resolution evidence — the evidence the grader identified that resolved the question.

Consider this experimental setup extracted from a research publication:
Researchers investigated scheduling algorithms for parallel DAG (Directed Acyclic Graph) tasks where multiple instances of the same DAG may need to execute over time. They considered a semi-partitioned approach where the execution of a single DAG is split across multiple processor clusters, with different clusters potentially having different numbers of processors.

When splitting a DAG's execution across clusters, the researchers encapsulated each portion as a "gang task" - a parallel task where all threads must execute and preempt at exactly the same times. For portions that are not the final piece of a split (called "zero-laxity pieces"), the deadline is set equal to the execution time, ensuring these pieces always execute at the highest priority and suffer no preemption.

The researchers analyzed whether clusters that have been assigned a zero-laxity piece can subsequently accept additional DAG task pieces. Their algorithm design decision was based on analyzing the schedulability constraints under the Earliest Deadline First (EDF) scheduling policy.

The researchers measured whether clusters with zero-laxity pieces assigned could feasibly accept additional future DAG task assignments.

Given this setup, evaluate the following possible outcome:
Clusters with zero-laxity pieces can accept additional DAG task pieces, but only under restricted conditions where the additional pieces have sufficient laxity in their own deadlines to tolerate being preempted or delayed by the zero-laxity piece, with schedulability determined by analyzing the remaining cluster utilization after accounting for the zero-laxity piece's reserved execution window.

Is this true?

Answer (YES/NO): YES